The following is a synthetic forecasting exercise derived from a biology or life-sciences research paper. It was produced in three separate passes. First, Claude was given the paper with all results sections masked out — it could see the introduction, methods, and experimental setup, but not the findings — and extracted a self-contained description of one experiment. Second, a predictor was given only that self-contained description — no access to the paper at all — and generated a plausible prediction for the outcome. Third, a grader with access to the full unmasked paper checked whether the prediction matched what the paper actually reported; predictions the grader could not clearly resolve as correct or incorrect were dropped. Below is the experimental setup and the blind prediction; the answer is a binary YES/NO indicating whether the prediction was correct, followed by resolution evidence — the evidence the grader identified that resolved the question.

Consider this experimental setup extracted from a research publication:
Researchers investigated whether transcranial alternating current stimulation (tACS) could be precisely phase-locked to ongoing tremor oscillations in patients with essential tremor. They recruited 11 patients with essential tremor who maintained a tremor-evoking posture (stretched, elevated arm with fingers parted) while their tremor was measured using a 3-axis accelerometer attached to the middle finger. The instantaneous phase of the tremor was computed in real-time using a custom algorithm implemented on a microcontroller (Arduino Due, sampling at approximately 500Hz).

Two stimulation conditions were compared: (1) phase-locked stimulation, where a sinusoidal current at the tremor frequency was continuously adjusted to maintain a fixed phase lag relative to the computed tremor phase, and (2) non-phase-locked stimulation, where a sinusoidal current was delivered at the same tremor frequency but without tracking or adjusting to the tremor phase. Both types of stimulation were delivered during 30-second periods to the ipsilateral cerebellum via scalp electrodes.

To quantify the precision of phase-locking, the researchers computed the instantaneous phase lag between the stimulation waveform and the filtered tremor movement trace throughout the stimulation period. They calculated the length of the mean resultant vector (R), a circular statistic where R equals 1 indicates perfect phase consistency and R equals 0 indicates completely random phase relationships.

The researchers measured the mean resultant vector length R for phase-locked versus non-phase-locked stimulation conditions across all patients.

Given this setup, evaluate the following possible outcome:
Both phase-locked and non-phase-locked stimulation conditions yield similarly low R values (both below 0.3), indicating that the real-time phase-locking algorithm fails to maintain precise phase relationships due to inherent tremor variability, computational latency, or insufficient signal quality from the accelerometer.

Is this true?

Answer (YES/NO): NO